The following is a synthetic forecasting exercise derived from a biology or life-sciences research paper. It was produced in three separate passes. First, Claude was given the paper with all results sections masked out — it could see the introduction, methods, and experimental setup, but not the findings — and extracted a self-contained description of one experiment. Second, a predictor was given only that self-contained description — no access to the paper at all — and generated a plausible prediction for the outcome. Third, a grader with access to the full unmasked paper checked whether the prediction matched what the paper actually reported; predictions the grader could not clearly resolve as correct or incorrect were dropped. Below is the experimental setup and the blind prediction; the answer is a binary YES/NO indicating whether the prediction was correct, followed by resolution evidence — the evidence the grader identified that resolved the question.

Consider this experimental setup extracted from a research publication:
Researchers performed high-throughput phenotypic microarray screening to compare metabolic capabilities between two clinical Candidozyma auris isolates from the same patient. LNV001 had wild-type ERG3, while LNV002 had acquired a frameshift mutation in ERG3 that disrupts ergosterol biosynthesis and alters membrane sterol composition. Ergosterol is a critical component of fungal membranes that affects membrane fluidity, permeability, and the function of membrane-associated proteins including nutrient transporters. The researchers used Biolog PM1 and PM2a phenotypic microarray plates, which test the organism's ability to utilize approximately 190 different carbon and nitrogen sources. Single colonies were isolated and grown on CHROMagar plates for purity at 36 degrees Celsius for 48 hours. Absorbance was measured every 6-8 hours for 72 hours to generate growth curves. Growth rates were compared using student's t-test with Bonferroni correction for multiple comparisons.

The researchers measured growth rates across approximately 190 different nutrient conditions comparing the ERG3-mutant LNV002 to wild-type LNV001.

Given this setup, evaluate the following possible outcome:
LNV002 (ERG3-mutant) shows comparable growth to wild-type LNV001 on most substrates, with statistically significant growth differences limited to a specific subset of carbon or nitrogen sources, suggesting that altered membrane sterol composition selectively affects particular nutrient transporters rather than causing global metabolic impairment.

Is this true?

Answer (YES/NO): YES